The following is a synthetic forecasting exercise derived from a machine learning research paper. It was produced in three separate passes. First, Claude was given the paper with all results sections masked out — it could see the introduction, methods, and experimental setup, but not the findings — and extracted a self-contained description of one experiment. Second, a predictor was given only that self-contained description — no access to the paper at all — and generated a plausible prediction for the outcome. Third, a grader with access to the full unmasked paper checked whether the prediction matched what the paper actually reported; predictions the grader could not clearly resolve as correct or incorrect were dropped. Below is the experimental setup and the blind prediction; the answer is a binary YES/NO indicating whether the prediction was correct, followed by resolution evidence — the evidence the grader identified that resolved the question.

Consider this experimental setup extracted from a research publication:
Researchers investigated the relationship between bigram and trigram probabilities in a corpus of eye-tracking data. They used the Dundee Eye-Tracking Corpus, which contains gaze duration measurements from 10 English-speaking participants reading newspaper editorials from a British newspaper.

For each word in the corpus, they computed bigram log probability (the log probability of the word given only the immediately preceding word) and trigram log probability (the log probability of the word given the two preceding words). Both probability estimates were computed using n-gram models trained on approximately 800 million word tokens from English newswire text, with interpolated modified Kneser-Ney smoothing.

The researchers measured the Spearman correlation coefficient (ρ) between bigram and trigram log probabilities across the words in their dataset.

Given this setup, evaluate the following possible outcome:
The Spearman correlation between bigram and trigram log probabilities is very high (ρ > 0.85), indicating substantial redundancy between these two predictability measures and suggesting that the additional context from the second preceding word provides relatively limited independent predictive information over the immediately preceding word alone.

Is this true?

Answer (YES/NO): YES